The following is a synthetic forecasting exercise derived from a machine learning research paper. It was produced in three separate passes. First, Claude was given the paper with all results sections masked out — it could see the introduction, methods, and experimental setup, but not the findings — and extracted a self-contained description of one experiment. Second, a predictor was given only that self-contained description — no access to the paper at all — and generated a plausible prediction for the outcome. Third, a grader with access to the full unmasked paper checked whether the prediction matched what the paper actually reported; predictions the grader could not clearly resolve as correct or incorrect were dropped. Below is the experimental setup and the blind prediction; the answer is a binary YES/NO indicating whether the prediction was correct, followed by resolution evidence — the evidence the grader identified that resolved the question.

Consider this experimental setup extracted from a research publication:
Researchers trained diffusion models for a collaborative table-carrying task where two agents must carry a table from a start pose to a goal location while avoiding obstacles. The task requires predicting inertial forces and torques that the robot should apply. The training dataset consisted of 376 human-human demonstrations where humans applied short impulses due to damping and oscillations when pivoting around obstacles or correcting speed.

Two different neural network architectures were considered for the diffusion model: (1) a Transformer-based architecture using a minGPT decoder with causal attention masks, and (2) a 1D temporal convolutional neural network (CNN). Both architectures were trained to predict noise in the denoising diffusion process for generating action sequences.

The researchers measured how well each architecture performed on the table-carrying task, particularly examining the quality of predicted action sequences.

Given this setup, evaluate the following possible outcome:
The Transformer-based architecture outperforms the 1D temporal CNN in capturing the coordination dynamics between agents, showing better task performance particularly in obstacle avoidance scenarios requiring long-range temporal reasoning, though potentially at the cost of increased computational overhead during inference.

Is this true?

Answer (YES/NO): NO